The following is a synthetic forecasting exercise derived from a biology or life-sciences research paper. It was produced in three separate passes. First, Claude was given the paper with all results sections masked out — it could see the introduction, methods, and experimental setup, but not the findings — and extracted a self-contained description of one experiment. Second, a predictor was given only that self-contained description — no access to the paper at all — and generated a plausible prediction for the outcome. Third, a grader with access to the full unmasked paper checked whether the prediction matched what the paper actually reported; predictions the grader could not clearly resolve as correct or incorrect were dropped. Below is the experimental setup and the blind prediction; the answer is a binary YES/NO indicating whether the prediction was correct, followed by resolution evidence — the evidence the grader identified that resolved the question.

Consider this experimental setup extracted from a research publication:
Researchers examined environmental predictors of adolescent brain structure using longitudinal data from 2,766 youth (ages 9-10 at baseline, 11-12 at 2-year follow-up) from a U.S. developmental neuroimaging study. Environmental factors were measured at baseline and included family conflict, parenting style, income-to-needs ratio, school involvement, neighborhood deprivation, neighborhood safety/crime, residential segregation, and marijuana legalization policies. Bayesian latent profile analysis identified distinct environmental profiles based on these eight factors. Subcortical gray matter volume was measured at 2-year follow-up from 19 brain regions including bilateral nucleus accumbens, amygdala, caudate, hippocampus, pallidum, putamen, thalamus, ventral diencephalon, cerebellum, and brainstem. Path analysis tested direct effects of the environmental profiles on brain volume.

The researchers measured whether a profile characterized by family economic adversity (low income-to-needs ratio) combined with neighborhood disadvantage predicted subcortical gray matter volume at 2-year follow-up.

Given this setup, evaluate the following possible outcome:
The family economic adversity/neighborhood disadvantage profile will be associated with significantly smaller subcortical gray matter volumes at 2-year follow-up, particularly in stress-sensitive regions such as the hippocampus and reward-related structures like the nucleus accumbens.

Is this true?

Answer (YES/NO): NO